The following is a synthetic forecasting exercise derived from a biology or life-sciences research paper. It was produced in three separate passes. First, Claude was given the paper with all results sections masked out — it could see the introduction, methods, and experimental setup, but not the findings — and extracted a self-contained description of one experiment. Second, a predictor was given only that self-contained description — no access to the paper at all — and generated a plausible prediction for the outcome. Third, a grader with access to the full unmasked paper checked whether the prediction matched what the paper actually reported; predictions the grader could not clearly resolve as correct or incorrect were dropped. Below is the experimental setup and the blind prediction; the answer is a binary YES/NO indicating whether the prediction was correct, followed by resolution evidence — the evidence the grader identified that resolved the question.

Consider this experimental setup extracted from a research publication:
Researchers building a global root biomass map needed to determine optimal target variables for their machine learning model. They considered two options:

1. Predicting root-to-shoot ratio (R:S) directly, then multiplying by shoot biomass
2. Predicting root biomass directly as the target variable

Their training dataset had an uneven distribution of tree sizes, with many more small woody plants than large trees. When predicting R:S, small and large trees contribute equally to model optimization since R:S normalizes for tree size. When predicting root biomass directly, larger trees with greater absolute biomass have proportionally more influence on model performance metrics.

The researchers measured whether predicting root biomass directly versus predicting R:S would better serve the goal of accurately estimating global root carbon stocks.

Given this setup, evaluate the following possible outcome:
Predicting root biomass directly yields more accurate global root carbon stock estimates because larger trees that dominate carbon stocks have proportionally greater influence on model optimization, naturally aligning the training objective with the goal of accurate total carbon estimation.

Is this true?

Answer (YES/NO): YES